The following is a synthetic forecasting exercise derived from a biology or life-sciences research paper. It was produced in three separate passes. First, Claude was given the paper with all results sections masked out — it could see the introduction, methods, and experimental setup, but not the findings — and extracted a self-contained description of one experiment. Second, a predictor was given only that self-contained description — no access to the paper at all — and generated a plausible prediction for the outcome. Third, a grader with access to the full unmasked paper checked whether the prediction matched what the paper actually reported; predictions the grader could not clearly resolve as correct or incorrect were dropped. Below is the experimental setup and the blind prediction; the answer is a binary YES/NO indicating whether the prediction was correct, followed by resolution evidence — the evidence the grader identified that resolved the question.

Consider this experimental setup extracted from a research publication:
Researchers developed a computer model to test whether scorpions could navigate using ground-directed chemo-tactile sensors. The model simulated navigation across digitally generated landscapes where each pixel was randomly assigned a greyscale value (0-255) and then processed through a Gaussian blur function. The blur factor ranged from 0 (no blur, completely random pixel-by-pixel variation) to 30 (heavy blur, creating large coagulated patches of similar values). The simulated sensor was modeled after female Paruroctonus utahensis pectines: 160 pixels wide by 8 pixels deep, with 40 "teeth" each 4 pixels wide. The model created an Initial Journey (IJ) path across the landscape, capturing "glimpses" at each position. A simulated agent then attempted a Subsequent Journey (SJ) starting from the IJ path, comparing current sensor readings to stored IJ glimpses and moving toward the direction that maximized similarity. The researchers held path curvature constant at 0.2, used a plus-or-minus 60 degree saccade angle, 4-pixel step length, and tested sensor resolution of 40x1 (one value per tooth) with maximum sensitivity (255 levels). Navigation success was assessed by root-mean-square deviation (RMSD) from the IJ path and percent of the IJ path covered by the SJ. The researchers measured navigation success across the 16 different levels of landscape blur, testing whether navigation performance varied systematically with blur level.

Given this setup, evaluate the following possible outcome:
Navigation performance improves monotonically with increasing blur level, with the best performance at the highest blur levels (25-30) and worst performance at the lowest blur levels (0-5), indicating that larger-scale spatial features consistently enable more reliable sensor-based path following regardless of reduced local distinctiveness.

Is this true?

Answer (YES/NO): NO